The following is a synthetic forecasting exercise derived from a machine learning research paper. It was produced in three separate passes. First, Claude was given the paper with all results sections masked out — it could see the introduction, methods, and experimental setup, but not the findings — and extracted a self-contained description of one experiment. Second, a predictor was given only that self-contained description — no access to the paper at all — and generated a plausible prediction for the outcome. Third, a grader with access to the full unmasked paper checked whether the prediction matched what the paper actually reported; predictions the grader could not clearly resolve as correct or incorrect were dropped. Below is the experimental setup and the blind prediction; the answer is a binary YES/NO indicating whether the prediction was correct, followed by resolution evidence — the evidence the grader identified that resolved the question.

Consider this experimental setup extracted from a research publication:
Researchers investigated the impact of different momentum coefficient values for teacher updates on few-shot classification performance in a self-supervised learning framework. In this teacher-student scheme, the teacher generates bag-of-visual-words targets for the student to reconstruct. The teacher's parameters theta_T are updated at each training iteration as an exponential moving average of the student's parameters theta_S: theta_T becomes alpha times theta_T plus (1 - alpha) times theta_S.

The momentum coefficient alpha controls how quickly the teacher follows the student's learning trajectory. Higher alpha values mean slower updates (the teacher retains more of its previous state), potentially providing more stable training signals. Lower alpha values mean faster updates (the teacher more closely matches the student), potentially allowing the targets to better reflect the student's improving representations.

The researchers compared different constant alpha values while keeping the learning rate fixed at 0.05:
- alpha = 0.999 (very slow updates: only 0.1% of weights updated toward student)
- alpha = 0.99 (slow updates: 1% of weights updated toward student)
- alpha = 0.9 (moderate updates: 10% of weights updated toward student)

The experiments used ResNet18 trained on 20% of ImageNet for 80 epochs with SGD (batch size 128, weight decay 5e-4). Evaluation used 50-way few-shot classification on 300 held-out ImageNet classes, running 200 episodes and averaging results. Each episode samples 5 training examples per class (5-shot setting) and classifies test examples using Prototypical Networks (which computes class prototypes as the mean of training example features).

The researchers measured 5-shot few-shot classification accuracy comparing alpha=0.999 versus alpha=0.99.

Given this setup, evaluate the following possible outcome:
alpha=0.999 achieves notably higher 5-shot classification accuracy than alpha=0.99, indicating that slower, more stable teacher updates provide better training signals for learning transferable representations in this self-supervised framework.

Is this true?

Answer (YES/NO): NO